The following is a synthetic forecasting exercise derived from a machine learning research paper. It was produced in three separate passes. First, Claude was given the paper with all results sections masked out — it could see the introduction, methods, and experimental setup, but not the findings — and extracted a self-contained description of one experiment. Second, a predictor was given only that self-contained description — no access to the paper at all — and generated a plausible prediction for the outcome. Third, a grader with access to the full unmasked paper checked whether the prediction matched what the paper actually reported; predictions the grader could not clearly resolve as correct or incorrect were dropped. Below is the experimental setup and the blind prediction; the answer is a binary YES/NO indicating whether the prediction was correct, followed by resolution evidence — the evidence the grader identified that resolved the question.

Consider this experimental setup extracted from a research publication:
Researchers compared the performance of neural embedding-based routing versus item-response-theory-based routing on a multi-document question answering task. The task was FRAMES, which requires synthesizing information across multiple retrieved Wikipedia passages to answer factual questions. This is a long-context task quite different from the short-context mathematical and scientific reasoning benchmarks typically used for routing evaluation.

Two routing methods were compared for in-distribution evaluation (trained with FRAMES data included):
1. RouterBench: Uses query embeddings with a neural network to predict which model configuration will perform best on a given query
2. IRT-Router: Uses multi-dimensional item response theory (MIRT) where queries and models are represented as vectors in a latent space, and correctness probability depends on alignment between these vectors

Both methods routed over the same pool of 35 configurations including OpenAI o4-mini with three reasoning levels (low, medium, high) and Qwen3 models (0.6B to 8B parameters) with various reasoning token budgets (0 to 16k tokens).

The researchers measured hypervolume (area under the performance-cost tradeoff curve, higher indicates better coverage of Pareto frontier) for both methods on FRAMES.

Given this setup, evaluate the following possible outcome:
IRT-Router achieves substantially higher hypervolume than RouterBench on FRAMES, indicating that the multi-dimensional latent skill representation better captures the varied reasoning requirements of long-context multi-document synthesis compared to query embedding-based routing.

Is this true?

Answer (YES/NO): NO